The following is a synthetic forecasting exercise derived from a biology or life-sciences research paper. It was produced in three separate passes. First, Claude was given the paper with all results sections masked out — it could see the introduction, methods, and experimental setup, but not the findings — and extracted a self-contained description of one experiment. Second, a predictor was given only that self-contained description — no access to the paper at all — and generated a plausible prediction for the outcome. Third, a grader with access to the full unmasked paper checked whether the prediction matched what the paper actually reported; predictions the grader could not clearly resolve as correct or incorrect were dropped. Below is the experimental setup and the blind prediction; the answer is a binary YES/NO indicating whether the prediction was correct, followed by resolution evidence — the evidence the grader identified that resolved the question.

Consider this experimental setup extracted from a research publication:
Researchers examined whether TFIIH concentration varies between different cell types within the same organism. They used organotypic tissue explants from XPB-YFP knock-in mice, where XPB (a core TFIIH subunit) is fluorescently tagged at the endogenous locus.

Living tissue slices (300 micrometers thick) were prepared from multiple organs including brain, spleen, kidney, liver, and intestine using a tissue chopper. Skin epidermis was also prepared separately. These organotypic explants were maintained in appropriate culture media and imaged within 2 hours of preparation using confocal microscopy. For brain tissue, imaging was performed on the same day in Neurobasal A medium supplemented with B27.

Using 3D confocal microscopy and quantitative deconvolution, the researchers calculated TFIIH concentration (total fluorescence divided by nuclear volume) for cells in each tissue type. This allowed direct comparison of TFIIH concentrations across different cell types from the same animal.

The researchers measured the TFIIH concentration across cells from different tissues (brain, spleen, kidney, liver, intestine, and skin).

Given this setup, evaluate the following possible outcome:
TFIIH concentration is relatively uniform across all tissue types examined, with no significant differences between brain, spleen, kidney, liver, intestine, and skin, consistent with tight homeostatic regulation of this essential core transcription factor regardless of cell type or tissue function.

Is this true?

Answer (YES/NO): NO